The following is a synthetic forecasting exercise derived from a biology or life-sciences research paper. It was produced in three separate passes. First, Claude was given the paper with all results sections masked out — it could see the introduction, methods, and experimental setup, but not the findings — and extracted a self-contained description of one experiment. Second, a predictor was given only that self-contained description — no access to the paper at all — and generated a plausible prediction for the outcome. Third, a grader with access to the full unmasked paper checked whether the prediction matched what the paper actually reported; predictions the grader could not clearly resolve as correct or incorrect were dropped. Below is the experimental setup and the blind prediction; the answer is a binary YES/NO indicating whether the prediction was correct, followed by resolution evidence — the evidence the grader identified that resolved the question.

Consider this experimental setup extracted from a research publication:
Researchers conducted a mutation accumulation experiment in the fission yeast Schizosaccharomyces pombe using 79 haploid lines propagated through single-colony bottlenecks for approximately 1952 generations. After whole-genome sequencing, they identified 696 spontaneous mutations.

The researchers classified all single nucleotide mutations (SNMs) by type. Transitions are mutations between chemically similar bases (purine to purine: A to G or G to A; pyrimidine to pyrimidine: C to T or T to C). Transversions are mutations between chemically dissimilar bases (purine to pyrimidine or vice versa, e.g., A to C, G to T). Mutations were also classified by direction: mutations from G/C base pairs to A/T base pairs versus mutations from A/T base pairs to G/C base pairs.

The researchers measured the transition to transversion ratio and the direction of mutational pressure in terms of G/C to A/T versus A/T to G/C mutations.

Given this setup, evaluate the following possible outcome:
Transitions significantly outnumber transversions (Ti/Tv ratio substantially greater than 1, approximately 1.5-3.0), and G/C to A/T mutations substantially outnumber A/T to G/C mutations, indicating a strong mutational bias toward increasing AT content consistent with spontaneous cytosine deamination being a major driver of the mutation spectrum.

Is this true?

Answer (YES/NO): NO